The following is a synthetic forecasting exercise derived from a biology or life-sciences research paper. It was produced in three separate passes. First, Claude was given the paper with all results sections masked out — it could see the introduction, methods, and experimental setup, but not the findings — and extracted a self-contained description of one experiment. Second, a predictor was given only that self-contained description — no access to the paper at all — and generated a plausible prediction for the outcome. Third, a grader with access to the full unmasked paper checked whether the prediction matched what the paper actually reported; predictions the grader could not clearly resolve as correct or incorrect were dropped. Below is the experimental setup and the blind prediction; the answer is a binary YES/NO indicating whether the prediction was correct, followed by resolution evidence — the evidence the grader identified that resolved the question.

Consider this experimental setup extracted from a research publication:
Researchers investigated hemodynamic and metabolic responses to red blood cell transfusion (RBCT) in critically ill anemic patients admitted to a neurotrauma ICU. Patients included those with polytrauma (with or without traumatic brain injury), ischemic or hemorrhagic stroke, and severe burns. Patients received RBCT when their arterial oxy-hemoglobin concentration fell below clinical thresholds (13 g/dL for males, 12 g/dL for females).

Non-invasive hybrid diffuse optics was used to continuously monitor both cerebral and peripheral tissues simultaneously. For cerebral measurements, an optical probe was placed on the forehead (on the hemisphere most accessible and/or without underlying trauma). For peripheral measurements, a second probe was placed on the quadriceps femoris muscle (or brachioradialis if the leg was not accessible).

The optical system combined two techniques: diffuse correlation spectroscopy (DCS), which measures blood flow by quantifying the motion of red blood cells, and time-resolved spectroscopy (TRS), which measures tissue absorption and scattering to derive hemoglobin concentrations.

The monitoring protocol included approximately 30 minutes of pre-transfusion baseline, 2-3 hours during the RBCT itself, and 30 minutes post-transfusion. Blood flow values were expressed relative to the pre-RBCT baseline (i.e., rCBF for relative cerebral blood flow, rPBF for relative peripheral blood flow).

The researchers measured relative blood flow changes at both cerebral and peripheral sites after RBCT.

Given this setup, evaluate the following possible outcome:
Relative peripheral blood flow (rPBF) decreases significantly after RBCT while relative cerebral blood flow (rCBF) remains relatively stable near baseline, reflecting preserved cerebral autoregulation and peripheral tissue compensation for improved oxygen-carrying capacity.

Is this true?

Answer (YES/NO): NO